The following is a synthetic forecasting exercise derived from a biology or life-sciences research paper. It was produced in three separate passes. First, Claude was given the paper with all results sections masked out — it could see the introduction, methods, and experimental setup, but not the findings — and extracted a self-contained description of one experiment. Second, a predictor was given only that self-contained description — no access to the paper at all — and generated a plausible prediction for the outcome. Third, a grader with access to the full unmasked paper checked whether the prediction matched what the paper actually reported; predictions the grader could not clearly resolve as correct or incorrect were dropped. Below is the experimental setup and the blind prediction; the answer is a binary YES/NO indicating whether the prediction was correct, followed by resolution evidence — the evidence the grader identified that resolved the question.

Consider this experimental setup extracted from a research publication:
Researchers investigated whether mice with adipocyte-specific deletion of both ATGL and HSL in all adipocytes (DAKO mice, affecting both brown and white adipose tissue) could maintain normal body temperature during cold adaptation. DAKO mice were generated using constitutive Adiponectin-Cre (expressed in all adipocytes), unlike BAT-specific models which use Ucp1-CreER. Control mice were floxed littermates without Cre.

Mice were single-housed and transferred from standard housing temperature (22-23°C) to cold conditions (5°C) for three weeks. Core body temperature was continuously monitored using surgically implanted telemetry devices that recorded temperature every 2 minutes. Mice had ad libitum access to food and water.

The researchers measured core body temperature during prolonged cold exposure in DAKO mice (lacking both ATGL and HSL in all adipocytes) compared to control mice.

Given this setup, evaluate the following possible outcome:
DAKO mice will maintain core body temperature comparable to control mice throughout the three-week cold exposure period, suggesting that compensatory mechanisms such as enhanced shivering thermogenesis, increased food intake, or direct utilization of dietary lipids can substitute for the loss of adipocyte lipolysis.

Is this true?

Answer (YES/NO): YES